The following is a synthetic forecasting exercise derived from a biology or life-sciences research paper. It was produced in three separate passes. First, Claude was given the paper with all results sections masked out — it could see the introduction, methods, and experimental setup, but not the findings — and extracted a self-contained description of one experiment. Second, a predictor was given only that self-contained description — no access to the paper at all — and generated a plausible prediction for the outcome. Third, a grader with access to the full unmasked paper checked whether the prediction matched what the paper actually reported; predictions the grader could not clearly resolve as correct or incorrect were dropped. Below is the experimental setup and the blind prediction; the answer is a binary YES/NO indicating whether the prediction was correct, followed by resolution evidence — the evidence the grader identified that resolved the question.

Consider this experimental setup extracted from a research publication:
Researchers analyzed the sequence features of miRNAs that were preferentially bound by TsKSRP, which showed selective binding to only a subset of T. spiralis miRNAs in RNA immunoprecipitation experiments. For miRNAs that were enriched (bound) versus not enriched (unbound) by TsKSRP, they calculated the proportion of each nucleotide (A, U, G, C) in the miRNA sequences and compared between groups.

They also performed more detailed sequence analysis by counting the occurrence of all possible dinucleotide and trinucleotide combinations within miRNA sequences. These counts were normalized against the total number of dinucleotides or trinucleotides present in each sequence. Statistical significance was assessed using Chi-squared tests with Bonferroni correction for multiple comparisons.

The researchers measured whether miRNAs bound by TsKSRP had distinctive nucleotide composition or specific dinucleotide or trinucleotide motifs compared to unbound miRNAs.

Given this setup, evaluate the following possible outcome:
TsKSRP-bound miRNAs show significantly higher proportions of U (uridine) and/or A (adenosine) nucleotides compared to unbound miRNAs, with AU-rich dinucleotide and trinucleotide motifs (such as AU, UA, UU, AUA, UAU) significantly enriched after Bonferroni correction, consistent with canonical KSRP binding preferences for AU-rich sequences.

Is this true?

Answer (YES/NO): NO